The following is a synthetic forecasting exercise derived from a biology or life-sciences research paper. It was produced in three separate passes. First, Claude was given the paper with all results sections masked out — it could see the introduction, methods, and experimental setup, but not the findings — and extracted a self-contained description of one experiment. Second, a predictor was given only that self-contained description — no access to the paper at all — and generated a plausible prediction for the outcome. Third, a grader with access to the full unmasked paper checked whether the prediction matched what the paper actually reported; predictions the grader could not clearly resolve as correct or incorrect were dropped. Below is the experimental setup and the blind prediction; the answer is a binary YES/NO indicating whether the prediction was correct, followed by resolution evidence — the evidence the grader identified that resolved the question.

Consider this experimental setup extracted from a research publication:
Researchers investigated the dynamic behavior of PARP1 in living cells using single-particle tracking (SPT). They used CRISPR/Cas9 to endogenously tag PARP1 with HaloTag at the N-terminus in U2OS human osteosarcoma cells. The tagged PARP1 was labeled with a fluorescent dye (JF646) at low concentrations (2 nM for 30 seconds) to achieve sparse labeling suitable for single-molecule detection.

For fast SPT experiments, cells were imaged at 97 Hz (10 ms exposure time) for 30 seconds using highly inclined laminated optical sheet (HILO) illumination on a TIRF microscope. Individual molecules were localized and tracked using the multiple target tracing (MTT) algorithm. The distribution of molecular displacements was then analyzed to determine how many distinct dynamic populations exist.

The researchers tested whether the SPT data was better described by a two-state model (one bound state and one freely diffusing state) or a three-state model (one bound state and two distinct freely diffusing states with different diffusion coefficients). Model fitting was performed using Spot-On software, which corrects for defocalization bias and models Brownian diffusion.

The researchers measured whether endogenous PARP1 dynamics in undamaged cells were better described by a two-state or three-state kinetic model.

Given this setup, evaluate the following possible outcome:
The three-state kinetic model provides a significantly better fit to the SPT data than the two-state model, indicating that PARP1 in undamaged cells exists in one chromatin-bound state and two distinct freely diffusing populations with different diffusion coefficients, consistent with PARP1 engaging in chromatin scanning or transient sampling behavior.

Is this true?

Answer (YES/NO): YES